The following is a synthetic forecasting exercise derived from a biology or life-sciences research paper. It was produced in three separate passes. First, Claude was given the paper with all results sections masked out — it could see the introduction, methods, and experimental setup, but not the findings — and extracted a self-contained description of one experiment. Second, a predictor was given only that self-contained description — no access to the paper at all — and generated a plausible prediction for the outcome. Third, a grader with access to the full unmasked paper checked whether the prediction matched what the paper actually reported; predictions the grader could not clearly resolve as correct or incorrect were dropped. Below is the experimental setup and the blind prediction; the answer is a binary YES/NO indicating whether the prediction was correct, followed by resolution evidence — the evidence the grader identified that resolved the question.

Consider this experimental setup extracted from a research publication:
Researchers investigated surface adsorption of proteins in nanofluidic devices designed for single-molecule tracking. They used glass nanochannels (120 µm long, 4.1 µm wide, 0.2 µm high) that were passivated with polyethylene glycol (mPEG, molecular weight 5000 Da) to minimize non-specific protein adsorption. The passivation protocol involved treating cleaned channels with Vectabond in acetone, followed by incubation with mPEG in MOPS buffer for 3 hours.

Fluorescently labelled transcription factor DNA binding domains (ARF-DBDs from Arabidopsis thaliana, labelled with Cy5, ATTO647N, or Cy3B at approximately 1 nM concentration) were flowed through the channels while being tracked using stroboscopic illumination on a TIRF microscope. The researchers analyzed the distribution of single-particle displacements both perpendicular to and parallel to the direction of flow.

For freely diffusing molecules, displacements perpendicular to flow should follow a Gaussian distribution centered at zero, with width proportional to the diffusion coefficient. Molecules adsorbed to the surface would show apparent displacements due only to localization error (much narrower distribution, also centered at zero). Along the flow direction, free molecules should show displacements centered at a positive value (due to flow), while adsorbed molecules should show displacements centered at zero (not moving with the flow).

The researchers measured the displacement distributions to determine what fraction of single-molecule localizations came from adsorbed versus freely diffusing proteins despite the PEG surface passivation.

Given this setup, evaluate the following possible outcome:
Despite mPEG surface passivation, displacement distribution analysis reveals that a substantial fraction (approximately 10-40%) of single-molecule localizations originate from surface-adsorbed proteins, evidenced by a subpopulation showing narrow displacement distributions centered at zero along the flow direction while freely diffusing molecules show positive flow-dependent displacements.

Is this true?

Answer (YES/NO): NO